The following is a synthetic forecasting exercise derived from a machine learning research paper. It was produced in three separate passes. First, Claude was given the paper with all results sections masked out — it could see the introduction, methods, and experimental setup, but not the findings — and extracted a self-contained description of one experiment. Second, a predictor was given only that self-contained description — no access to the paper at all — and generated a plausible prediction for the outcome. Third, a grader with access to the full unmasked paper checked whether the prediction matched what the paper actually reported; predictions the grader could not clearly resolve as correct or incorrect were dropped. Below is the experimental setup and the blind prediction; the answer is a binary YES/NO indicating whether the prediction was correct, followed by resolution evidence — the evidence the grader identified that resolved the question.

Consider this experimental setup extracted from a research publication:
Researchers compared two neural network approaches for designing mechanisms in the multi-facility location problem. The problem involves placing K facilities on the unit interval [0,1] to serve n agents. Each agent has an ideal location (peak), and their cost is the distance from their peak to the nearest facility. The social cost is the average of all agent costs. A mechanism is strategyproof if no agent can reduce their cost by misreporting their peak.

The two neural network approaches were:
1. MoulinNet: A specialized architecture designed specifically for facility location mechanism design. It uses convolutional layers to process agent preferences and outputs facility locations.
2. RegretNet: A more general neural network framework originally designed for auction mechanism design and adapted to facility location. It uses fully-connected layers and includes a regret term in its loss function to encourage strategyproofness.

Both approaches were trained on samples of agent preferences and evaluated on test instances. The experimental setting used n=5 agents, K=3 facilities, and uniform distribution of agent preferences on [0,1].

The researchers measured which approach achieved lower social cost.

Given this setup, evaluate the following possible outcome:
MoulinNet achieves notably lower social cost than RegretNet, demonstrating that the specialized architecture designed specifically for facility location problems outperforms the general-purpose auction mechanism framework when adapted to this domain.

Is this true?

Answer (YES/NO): NO